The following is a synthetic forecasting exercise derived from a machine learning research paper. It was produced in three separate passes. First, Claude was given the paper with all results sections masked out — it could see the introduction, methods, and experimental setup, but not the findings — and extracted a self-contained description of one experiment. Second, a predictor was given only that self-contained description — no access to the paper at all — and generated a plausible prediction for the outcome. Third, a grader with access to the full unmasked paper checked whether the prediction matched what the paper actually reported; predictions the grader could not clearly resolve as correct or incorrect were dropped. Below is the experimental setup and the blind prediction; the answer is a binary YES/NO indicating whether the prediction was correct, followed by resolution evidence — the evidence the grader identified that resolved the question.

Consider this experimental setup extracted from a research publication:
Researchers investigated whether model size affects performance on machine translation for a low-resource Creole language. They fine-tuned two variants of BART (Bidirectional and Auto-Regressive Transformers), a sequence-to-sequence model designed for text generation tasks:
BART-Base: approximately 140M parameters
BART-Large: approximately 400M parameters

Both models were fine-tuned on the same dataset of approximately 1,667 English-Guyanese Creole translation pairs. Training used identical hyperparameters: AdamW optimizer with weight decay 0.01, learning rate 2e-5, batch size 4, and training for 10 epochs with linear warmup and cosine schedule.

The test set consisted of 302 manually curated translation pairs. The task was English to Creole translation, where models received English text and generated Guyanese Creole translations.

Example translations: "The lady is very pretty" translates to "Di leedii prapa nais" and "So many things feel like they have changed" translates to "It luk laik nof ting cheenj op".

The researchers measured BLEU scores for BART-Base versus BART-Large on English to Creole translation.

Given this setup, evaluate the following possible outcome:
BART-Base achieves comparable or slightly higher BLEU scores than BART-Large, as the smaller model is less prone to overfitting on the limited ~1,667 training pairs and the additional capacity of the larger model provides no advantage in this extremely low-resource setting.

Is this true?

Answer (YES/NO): NO